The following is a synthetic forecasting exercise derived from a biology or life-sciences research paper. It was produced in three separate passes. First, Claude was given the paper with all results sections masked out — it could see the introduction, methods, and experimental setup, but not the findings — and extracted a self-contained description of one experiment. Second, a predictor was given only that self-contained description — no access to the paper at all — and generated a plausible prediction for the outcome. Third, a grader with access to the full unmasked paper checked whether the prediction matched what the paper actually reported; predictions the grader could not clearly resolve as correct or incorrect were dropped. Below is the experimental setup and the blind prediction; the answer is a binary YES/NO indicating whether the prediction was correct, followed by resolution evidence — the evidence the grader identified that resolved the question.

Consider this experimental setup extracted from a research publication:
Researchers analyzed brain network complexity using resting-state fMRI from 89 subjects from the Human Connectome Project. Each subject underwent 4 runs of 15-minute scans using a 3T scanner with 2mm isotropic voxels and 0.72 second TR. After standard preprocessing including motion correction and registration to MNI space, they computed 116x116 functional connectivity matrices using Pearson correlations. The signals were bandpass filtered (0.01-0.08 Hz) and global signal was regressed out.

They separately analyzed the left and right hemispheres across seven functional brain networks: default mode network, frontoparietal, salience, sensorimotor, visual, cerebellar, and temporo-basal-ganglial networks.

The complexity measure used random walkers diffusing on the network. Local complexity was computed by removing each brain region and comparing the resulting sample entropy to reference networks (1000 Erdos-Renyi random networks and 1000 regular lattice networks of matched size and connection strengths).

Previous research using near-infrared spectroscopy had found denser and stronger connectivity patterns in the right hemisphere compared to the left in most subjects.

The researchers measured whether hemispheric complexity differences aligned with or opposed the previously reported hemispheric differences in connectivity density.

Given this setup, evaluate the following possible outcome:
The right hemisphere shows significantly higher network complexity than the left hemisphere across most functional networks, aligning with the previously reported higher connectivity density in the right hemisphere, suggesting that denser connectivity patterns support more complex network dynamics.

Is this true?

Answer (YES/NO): NO